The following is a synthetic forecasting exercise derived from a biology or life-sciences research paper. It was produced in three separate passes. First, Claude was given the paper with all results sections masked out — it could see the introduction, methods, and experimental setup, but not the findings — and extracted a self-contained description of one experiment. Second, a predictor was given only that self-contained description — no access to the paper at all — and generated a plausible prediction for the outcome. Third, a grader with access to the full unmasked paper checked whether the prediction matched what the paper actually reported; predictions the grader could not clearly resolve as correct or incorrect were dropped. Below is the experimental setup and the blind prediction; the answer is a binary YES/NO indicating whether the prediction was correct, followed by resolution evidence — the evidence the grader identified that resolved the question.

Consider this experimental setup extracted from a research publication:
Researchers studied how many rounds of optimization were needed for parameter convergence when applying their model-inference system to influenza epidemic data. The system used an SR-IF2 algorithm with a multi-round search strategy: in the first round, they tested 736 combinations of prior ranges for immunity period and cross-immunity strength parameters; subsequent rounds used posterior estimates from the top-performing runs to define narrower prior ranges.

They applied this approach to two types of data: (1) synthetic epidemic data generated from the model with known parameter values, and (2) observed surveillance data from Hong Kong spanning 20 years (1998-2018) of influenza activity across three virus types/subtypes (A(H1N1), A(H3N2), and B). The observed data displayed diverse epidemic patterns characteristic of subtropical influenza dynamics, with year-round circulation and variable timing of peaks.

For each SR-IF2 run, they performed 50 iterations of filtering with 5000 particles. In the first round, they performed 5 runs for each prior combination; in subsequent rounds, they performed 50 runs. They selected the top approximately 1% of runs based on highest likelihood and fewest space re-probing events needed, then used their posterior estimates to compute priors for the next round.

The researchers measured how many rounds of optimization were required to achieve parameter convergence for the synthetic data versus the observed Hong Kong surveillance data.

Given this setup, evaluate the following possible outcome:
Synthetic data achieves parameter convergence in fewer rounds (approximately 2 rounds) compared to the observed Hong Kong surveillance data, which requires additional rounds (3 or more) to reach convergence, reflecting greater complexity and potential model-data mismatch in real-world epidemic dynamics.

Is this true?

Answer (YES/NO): YES